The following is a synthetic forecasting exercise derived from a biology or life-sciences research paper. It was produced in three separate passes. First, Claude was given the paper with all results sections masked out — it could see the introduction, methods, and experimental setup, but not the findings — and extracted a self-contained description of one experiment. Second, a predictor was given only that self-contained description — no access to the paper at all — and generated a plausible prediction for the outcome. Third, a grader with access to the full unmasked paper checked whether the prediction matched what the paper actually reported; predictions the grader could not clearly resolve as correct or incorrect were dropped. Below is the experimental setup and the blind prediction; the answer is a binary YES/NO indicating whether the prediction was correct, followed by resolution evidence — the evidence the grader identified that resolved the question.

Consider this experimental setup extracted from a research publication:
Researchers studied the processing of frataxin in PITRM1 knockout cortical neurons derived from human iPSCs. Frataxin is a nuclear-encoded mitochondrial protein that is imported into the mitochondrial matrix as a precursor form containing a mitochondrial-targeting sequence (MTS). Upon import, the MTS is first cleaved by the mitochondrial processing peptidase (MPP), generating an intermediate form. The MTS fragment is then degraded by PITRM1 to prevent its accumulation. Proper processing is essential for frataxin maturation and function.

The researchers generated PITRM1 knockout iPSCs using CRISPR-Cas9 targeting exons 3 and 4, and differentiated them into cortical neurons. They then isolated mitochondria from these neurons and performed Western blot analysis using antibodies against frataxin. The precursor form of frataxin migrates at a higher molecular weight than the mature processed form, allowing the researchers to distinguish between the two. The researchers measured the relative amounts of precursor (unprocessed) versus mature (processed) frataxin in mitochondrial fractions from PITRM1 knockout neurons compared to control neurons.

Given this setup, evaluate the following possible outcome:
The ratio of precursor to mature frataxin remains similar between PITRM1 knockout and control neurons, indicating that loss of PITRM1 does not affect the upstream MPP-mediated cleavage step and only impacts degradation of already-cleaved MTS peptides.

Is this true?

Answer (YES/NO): NO